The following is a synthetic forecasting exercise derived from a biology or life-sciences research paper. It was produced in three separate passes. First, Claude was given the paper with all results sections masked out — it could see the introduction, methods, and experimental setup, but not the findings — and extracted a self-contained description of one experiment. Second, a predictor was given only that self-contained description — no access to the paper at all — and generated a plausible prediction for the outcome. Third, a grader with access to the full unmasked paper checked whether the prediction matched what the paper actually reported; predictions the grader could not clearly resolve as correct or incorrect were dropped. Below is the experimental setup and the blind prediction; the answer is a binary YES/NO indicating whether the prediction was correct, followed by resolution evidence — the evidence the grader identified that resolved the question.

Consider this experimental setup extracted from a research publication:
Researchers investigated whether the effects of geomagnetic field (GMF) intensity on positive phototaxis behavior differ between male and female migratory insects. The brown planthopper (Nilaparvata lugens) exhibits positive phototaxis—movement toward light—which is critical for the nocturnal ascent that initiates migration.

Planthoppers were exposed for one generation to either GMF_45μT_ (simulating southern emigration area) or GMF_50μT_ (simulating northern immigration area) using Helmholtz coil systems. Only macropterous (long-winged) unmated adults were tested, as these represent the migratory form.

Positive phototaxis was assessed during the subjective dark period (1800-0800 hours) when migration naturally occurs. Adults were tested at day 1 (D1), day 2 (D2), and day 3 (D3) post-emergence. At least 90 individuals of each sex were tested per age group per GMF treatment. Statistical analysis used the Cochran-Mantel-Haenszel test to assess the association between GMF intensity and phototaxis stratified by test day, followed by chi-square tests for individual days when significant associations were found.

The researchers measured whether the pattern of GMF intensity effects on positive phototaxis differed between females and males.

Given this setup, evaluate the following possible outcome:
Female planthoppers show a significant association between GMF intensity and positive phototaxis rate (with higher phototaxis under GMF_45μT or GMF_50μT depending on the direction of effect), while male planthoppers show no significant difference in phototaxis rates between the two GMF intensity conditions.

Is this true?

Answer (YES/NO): NO